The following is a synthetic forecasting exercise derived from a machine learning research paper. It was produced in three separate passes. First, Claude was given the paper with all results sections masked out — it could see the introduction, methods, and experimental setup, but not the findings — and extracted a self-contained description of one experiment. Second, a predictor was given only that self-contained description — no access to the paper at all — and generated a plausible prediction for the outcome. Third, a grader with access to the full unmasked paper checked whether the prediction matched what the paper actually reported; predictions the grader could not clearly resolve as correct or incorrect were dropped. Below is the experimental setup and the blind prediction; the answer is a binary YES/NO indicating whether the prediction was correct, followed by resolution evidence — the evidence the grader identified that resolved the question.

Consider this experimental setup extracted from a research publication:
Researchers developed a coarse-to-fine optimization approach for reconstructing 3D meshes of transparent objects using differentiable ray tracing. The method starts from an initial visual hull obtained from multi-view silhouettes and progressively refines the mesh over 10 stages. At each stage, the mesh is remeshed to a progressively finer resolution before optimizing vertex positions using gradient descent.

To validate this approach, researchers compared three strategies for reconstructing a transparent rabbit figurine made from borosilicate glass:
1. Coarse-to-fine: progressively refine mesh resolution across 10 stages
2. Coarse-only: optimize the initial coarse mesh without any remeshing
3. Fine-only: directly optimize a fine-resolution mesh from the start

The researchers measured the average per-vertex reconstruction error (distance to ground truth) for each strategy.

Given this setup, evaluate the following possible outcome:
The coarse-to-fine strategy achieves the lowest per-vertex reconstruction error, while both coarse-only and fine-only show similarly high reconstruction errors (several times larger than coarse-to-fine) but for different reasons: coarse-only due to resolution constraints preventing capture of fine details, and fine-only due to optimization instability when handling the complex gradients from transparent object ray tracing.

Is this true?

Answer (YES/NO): NO